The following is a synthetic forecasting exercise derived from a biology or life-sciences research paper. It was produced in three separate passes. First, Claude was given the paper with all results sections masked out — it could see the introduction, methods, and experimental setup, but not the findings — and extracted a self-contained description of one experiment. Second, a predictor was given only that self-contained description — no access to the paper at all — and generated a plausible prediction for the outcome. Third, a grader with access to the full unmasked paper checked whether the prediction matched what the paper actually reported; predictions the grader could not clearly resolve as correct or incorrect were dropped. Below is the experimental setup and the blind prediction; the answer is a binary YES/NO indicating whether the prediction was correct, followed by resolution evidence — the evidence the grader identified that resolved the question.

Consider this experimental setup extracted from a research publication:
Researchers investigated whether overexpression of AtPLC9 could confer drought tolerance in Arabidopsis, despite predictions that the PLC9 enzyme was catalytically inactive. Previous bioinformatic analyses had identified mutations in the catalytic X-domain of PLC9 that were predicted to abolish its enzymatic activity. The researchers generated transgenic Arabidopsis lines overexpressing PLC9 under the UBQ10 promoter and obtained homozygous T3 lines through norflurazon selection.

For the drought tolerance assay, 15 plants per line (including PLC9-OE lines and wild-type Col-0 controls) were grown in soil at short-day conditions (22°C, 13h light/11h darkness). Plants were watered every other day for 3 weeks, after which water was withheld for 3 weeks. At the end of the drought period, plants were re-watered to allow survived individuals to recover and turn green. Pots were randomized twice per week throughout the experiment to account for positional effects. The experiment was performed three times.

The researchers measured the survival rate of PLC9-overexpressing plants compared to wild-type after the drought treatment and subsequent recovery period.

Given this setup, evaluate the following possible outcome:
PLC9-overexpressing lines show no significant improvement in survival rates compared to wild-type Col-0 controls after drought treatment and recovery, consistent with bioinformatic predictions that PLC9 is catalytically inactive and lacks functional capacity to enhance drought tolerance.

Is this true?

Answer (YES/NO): NO